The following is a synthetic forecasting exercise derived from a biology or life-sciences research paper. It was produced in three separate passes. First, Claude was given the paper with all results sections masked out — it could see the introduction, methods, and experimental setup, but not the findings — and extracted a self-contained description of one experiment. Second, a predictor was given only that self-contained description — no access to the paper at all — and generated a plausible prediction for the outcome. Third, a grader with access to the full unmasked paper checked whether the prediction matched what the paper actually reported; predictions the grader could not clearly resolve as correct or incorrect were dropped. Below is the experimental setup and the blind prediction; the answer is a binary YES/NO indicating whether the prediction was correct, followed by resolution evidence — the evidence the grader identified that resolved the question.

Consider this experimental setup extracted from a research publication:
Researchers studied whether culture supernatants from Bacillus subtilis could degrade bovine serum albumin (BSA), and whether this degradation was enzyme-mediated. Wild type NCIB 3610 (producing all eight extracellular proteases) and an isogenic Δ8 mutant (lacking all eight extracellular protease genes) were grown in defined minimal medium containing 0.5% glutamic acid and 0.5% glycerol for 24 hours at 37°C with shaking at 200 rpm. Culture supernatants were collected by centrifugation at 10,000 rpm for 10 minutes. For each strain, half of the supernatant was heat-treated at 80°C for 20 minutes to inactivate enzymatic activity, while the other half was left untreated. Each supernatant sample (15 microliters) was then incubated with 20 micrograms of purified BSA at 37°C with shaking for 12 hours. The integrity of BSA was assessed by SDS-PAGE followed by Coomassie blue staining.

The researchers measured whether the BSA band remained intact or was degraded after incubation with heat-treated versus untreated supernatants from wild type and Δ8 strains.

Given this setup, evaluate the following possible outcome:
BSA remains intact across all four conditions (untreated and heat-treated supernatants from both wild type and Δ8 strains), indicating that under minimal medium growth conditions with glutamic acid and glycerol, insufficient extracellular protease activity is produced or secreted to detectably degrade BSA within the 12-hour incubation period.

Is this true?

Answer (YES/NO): NO